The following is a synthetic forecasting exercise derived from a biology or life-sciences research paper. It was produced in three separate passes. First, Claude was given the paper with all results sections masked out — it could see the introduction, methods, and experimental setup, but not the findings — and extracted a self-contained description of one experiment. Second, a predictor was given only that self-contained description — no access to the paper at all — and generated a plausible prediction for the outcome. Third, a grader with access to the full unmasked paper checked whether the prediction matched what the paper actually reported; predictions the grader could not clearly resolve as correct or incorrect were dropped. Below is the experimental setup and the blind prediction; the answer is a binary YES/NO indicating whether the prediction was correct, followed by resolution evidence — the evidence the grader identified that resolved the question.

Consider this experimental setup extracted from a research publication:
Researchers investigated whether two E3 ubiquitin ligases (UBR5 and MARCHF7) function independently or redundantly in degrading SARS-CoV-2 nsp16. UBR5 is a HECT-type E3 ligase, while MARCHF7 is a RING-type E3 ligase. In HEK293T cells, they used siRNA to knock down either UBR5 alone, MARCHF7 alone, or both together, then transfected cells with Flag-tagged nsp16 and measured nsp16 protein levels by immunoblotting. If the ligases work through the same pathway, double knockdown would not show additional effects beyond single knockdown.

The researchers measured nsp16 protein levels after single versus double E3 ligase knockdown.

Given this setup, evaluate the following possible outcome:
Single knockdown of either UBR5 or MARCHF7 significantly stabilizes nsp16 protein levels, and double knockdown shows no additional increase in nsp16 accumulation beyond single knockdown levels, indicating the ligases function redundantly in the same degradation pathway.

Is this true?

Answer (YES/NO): NO